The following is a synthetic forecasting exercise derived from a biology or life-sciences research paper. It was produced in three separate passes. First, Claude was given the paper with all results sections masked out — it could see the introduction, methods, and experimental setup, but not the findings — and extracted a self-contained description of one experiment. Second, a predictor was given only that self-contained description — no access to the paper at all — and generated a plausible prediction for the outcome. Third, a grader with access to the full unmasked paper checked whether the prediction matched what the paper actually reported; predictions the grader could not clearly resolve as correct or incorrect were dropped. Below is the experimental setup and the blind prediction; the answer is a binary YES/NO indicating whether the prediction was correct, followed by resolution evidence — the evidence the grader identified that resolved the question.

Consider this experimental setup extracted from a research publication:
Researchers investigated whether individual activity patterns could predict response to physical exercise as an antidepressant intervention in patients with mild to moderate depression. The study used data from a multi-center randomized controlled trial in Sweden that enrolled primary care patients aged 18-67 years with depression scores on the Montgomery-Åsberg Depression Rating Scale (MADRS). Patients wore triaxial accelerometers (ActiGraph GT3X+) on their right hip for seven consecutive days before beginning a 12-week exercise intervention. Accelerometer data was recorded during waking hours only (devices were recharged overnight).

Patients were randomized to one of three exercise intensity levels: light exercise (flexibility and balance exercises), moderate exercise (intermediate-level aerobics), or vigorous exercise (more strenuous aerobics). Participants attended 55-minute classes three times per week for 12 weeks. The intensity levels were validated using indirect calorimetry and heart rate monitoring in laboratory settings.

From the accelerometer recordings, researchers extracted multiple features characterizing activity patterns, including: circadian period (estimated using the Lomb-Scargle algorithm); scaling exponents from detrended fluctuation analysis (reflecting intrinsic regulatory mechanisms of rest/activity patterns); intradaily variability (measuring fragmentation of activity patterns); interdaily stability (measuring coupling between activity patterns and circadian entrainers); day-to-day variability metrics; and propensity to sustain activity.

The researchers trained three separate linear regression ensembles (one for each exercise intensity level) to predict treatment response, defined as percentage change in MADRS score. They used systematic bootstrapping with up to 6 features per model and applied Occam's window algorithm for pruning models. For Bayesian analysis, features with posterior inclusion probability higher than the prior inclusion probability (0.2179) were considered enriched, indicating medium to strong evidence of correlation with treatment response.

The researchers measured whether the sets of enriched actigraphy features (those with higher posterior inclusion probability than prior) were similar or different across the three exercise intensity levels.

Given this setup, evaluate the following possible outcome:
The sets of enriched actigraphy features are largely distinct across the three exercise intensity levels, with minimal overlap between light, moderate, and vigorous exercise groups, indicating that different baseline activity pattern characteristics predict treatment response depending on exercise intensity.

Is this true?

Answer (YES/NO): NO